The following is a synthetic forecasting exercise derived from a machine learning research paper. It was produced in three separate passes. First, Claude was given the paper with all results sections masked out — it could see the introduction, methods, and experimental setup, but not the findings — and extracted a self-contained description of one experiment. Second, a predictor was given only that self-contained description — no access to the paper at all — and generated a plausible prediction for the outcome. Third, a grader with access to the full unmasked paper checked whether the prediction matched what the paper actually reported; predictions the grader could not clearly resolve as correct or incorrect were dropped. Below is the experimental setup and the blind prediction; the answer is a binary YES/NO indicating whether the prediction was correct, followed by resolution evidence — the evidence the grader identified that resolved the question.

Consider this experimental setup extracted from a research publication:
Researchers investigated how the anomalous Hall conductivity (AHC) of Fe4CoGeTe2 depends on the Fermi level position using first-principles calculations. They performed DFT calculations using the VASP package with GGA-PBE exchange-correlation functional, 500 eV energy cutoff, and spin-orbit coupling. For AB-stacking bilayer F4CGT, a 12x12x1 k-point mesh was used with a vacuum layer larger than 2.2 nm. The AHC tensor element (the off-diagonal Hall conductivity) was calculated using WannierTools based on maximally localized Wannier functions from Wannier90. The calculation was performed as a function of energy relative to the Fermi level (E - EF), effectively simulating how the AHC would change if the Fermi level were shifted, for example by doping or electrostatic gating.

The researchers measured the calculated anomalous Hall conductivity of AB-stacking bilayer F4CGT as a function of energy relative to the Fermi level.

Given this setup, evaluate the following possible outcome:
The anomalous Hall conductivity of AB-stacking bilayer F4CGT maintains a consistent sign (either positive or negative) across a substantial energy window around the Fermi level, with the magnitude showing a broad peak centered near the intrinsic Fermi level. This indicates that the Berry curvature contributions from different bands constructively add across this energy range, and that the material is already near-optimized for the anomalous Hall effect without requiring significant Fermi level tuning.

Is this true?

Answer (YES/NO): NO